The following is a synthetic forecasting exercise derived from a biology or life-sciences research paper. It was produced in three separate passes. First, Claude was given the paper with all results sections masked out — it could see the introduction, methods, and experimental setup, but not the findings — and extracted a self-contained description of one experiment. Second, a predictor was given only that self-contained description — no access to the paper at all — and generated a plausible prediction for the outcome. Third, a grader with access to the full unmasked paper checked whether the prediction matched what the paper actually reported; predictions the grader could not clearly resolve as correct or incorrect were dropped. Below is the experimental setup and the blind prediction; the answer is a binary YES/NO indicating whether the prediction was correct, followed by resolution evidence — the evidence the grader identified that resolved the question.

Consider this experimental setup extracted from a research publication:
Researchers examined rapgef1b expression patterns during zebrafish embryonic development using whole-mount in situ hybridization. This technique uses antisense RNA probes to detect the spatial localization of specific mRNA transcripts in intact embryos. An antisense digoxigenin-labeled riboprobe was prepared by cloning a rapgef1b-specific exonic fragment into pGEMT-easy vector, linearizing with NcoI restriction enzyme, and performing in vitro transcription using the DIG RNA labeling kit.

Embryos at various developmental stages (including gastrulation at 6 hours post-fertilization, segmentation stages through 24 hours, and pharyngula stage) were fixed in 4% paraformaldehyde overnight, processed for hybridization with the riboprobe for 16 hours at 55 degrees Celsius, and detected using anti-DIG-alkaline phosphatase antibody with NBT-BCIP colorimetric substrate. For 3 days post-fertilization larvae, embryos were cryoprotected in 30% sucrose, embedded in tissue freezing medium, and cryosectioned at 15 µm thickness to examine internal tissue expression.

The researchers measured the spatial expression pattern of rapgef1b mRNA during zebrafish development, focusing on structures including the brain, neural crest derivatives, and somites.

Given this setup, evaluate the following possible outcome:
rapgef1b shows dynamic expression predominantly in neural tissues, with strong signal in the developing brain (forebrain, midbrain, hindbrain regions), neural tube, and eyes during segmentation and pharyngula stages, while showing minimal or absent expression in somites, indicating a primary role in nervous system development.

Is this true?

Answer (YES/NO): NO